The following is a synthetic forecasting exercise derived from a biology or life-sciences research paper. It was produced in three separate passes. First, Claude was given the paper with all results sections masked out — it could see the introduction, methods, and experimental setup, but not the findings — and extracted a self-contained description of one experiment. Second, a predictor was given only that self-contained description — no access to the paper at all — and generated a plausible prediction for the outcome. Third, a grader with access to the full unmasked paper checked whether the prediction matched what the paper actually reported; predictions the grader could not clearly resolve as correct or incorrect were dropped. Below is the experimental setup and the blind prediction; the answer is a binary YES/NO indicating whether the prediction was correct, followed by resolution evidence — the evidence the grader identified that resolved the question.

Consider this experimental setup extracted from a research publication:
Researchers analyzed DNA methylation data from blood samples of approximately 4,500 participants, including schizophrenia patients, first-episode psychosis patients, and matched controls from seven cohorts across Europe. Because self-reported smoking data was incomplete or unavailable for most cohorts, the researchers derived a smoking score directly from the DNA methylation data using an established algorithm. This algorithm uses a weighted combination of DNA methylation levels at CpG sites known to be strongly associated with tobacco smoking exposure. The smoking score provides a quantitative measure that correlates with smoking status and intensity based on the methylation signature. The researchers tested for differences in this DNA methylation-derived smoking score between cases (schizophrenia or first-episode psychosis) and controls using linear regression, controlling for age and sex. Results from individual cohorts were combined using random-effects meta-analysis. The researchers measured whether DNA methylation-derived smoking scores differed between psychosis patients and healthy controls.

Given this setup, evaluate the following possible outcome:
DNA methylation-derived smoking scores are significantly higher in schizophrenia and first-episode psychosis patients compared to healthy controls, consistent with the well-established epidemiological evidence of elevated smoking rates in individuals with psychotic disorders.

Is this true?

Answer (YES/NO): YES